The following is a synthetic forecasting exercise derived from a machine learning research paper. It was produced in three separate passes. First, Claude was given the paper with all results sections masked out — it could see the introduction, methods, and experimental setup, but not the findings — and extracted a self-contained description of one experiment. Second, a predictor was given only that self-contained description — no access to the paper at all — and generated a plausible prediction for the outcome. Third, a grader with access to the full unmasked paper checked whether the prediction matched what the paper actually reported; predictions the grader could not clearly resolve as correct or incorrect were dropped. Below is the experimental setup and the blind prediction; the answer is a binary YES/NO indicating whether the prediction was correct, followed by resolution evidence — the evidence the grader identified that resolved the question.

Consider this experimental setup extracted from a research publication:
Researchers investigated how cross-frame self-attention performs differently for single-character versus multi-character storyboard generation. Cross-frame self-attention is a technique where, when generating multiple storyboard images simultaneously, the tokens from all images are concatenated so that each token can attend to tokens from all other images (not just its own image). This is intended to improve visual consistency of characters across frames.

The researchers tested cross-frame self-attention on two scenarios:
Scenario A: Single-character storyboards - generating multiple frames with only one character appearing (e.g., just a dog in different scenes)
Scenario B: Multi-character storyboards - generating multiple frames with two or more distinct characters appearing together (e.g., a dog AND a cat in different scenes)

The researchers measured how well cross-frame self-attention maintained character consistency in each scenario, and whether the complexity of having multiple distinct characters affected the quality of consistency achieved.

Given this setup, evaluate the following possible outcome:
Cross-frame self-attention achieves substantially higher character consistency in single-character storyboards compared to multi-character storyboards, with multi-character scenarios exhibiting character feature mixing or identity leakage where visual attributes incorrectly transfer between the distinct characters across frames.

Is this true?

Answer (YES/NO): YES